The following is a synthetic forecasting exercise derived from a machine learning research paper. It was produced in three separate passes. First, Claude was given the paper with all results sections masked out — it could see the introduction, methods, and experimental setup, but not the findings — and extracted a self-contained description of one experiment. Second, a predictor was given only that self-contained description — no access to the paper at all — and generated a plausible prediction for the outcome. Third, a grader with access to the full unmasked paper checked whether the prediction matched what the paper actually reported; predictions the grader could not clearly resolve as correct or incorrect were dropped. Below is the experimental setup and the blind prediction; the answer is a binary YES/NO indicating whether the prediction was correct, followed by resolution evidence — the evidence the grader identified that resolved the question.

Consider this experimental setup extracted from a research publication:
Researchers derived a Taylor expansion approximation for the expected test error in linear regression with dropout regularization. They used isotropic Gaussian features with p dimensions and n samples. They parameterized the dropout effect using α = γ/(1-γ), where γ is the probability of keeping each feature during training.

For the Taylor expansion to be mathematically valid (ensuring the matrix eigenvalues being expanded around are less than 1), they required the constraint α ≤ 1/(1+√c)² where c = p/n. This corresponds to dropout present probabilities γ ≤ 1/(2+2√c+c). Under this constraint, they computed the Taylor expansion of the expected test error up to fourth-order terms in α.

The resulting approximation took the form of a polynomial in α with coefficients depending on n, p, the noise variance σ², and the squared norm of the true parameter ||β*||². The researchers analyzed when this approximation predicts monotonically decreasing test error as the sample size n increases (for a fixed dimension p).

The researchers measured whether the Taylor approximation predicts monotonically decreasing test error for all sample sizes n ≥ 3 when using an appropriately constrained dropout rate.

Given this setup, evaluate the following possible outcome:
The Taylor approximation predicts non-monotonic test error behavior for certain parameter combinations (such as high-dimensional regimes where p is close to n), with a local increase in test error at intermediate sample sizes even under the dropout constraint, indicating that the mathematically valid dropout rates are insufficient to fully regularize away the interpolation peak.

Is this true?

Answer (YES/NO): NO